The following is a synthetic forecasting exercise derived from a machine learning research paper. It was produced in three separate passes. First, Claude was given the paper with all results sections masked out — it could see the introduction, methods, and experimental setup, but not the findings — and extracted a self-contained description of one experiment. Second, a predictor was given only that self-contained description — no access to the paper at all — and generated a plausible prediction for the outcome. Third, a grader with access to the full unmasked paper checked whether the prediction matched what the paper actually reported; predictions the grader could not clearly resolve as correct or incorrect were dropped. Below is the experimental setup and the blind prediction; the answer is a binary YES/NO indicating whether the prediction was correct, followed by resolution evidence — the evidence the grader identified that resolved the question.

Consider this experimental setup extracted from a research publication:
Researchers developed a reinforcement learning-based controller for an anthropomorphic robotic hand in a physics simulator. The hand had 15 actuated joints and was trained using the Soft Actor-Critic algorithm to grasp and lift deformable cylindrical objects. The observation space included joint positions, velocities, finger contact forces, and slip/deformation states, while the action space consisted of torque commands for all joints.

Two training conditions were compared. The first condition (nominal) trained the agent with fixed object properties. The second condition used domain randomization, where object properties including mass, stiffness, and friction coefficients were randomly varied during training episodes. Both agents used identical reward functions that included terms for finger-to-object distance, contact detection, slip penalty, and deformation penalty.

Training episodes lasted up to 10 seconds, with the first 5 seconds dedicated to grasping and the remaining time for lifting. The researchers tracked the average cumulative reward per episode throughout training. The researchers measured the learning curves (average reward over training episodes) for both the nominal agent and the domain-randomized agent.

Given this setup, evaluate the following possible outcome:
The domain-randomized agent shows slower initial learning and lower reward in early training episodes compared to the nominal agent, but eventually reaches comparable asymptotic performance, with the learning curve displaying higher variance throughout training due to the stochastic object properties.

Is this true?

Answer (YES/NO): NO